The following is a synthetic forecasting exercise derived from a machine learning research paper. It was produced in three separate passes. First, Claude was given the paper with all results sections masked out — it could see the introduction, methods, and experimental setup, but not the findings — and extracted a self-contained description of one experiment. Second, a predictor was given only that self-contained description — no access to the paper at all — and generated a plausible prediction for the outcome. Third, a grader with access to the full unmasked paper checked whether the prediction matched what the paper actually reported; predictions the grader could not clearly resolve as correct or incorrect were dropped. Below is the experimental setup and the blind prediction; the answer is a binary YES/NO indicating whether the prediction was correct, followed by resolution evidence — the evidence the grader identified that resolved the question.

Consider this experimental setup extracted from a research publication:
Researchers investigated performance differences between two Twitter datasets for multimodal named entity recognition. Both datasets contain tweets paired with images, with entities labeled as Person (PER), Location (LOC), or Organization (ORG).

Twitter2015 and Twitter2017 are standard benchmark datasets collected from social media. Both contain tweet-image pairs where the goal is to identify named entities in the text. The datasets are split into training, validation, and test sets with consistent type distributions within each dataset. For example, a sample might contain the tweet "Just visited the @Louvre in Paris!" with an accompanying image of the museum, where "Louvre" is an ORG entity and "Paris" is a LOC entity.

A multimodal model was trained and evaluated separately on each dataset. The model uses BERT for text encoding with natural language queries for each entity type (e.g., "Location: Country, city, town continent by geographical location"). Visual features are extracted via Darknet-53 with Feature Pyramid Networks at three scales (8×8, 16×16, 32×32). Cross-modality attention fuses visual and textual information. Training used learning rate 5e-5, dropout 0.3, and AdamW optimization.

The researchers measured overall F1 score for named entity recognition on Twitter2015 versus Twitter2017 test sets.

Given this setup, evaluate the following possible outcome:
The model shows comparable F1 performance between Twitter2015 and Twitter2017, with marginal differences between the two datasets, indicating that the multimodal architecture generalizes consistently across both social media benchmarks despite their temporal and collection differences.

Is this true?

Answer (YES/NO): NO